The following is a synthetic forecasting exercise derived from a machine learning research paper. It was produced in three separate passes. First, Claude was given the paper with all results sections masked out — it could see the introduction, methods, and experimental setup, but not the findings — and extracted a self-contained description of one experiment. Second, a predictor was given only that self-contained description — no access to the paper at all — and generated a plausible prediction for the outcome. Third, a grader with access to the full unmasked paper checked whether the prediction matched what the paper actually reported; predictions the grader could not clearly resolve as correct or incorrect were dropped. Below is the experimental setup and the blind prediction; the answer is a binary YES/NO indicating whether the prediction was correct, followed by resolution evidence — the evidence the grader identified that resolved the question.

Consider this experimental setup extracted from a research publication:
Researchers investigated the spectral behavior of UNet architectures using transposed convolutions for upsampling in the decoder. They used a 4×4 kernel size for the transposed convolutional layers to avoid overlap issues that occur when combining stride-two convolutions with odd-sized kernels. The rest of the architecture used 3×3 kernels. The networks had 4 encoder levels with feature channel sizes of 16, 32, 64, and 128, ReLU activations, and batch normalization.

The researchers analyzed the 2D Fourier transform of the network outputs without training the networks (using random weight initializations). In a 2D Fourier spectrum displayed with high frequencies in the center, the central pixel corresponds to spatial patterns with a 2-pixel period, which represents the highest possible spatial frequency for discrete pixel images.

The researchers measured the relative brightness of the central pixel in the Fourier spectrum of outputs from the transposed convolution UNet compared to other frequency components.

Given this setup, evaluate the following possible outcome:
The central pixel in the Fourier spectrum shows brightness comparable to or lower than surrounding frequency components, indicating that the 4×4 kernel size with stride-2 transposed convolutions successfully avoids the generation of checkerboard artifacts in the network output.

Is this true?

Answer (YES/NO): NO